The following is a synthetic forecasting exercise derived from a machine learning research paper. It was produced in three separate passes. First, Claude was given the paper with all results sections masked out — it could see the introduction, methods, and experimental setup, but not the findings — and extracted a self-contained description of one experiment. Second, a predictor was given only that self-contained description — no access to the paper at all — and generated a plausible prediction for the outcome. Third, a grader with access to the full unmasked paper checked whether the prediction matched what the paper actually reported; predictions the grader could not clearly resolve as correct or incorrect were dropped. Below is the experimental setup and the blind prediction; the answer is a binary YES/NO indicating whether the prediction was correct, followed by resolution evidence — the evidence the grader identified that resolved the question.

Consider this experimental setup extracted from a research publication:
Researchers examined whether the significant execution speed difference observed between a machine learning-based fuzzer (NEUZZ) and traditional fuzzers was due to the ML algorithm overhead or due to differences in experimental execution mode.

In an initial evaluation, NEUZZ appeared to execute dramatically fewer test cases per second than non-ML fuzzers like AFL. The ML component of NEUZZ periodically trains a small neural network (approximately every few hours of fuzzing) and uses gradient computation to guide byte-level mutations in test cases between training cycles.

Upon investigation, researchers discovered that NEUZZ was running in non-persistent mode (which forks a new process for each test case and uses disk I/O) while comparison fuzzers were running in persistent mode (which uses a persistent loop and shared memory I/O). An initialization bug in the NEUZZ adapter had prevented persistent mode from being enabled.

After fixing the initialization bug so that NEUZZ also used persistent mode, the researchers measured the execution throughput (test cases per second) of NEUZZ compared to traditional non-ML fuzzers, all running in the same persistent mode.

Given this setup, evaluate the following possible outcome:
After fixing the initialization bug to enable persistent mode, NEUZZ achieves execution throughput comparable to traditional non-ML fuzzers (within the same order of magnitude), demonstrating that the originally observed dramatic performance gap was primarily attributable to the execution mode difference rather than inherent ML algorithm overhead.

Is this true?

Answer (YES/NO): YES